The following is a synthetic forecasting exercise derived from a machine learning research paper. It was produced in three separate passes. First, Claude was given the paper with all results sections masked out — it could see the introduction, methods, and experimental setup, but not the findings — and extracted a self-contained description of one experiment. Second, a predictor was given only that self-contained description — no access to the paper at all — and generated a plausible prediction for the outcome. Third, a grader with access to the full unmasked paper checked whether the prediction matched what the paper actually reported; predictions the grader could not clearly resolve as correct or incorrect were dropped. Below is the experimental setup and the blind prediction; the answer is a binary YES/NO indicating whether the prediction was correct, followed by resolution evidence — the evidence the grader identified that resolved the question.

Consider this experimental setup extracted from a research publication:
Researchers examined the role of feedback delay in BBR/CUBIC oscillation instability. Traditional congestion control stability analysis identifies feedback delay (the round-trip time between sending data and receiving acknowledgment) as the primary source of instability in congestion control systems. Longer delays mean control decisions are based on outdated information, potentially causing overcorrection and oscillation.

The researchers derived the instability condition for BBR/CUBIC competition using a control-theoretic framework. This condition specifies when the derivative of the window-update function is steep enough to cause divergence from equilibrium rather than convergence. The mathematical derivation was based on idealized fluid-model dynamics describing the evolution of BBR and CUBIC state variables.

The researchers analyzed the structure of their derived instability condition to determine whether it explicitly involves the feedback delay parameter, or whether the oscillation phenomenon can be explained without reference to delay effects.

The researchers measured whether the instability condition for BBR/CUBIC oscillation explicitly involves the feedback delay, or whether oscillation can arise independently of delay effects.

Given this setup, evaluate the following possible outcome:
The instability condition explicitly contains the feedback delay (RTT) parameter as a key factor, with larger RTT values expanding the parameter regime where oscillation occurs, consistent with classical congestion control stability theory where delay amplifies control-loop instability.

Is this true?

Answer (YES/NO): NO